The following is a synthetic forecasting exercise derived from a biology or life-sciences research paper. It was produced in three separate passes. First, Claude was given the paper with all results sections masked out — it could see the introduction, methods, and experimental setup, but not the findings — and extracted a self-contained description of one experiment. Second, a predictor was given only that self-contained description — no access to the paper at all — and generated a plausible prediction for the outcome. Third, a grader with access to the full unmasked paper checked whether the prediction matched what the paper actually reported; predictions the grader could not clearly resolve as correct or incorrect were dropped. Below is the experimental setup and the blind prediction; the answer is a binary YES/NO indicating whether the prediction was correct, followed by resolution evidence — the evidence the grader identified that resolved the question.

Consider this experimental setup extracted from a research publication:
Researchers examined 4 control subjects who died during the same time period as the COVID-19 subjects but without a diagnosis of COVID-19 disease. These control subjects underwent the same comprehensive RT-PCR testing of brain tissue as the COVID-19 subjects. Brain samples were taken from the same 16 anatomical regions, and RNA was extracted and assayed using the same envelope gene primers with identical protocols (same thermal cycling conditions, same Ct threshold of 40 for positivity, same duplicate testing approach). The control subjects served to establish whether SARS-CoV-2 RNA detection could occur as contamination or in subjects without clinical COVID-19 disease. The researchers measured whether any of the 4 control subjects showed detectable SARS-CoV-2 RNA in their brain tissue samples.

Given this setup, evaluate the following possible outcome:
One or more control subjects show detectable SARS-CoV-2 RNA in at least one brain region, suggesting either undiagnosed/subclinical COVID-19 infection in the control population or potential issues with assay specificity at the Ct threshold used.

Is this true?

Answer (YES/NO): NO